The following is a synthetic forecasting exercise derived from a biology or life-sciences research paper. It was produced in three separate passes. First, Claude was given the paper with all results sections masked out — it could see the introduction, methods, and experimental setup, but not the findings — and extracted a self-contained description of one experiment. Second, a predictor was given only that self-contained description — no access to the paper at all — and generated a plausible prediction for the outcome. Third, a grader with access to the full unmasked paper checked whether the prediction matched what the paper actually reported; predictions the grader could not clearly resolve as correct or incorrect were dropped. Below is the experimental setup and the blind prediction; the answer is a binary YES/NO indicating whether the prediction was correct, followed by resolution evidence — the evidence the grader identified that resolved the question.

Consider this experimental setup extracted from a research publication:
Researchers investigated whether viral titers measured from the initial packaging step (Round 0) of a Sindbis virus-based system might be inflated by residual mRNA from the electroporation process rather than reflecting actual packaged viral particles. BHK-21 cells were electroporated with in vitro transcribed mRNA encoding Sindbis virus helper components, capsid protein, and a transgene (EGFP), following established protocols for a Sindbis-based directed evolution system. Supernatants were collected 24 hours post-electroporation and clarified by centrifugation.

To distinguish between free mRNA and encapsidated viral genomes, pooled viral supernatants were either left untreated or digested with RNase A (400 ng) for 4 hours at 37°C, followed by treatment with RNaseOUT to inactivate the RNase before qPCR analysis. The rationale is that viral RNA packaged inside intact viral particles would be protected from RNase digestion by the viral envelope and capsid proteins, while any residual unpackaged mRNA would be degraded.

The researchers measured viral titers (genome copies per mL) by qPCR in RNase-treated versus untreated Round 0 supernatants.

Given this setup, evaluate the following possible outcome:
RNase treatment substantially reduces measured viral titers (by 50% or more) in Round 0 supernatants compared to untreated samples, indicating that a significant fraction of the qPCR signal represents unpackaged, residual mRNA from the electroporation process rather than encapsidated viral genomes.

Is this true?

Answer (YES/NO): YES